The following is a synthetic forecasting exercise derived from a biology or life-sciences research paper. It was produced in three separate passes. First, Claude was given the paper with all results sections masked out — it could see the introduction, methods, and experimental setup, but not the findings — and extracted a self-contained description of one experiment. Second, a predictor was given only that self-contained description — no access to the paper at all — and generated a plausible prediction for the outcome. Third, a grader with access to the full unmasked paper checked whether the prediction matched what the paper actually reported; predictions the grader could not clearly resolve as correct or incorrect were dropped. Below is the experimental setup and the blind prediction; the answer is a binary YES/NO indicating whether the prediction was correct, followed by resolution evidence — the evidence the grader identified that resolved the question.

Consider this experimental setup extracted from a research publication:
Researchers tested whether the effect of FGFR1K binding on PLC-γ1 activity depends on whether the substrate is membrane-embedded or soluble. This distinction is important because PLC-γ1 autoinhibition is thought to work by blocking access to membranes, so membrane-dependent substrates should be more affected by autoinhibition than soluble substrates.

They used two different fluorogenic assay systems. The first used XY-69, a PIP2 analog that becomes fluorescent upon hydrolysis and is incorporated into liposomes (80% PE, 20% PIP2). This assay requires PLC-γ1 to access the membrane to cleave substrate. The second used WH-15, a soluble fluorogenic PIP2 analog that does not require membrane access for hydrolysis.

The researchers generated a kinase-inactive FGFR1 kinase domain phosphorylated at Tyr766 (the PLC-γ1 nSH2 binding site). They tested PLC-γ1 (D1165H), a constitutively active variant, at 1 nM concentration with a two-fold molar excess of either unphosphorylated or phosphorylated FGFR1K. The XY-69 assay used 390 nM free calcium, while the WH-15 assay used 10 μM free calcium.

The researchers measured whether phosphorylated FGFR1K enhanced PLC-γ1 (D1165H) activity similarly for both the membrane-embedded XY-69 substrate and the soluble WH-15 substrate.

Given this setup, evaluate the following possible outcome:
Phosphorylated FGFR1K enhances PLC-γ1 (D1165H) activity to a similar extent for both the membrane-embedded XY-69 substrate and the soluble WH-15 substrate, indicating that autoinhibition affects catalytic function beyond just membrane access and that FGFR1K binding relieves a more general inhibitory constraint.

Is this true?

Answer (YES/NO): NO